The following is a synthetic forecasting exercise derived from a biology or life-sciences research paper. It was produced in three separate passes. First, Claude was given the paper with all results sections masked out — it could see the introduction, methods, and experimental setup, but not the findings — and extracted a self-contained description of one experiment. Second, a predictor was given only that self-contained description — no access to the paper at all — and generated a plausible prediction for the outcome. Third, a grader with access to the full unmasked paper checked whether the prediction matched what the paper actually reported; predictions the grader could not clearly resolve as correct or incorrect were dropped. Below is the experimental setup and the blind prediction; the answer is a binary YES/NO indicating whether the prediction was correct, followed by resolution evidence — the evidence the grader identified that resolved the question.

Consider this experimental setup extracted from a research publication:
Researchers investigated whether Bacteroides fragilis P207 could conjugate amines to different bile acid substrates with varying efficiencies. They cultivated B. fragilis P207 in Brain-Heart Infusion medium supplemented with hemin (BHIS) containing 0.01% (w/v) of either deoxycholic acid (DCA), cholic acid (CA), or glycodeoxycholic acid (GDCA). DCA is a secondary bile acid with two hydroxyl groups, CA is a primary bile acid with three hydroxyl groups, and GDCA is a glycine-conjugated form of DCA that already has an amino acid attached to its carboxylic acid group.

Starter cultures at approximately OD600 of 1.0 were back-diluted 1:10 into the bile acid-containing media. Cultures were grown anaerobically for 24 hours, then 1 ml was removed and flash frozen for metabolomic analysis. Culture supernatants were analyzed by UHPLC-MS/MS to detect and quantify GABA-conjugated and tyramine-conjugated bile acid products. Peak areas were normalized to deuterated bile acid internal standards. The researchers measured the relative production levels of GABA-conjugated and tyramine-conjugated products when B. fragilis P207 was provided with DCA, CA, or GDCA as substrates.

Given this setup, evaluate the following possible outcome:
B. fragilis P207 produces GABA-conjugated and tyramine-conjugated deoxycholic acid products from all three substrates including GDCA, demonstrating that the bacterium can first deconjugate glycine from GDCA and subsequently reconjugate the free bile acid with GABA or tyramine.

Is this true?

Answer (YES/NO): NO